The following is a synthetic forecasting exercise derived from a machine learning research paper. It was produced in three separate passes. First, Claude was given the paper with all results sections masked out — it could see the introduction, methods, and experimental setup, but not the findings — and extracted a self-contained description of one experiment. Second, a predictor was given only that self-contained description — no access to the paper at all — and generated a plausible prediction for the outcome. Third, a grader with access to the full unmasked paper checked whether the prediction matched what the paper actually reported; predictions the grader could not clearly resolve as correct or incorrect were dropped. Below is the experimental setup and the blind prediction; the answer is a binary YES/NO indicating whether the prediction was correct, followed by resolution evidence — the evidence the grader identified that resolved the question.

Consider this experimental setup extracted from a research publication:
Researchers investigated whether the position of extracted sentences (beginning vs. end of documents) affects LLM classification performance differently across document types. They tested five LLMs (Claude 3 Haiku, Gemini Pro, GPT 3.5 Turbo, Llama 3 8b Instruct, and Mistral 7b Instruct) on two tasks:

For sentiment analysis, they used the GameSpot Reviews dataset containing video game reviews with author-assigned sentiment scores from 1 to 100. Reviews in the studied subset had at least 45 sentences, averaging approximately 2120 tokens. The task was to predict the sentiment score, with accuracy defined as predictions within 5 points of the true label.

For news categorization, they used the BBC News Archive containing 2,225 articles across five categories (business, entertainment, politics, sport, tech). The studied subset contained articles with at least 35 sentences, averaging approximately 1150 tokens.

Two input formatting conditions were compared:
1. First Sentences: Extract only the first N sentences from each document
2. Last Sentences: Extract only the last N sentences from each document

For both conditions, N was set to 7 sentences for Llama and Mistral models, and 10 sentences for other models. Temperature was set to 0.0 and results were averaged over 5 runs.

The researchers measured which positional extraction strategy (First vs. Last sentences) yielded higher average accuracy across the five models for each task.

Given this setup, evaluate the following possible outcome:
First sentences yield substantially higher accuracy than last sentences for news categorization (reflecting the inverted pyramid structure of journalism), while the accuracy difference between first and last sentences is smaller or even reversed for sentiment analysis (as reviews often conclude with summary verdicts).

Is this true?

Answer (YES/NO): YES